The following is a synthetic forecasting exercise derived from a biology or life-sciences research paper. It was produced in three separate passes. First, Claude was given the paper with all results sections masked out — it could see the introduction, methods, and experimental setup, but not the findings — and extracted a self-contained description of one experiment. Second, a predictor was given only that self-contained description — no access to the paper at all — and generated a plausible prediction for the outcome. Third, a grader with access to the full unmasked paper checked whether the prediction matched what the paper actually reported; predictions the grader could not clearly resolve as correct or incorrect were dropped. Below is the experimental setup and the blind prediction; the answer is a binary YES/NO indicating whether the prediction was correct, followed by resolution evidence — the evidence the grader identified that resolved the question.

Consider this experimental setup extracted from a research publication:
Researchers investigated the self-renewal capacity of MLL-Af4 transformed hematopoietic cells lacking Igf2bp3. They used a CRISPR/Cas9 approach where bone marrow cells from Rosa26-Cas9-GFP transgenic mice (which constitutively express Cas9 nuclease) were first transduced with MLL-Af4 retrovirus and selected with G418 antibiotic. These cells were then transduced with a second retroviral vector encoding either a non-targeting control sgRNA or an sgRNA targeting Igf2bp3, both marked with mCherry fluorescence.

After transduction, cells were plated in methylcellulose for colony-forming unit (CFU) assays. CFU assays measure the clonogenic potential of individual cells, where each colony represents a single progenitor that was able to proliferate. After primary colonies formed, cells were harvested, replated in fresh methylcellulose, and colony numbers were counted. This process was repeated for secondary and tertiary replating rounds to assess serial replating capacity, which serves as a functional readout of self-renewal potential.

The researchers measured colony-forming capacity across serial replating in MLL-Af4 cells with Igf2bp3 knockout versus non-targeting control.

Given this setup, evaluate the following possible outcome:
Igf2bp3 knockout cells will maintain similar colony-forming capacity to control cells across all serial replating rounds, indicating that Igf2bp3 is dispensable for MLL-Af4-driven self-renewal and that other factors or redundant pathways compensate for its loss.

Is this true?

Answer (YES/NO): NO